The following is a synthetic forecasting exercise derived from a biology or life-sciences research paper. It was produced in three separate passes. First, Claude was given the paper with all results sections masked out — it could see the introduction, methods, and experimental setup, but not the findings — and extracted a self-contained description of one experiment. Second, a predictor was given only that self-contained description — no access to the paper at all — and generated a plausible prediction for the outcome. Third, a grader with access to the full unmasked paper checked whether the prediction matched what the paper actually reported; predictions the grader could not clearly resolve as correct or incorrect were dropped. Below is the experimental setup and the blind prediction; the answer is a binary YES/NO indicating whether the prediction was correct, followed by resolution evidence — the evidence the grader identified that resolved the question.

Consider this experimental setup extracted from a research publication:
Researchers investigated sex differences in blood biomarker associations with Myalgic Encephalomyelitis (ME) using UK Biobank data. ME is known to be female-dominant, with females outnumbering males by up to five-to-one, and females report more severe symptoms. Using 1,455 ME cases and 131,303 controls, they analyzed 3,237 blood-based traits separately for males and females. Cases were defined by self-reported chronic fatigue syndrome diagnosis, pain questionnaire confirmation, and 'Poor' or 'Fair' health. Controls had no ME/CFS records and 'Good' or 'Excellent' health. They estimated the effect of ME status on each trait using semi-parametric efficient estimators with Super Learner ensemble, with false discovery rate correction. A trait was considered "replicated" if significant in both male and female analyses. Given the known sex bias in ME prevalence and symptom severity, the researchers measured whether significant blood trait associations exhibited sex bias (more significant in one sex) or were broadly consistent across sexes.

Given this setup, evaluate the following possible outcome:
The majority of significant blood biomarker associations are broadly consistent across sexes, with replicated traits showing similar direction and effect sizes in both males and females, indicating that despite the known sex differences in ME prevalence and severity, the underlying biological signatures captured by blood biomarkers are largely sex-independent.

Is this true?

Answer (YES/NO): YES